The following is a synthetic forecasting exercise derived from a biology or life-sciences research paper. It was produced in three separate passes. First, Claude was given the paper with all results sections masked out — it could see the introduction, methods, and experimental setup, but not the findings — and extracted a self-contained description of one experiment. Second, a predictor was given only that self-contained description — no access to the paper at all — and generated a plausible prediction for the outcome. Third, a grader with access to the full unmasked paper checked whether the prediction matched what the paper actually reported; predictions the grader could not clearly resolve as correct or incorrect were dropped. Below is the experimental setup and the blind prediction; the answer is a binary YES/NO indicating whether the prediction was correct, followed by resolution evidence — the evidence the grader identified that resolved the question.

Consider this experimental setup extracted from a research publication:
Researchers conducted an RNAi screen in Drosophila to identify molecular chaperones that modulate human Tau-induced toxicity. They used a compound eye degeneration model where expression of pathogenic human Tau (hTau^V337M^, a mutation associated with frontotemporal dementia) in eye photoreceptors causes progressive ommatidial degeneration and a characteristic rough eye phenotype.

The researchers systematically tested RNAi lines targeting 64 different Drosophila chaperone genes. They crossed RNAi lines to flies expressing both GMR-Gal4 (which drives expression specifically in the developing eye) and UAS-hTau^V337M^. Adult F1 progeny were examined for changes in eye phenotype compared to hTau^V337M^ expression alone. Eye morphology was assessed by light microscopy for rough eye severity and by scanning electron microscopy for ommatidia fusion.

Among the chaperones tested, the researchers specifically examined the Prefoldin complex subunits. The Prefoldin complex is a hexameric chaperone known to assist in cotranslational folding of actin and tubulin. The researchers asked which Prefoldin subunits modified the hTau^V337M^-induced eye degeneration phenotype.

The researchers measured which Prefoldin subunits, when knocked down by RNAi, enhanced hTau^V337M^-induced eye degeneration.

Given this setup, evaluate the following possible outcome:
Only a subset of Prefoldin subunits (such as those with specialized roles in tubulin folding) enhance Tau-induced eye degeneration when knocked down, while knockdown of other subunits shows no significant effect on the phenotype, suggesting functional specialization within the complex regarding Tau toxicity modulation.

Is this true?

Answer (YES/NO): NO